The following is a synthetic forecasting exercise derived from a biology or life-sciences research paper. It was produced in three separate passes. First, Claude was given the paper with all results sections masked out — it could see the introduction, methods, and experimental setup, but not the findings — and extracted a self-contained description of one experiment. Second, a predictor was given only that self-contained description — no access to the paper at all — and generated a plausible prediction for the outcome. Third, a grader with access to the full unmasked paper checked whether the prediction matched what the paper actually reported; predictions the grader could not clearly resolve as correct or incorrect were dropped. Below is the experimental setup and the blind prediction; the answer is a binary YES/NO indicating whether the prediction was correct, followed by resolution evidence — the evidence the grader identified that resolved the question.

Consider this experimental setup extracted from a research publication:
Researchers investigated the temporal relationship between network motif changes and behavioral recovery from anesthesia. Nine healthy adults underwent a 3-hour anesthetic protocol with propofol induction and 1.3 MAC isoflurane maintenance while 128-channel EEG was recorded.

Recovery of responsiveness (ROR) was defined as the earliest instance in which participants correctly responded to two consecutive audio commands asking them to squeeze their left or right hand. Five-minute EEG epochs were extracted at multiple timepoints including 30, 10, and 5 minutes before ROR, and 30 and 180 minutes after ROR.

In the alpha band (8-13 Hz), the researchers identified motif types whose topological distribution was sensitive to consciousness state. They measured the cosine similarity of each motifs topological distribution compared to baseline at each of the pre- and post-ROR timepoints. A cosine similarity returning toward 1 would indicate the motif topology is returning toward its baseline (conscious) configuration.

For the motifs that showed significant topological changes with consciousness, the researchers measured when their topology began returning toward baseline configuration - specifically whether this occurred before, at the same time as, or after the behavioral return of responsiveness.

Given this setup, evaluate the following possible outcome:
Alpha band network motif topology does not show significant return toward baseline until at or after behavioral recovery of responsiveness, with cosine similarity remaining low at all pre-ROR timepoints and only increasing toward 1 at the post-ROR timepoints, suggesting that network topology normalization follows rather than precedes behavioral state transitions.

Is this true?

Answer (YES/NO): NO